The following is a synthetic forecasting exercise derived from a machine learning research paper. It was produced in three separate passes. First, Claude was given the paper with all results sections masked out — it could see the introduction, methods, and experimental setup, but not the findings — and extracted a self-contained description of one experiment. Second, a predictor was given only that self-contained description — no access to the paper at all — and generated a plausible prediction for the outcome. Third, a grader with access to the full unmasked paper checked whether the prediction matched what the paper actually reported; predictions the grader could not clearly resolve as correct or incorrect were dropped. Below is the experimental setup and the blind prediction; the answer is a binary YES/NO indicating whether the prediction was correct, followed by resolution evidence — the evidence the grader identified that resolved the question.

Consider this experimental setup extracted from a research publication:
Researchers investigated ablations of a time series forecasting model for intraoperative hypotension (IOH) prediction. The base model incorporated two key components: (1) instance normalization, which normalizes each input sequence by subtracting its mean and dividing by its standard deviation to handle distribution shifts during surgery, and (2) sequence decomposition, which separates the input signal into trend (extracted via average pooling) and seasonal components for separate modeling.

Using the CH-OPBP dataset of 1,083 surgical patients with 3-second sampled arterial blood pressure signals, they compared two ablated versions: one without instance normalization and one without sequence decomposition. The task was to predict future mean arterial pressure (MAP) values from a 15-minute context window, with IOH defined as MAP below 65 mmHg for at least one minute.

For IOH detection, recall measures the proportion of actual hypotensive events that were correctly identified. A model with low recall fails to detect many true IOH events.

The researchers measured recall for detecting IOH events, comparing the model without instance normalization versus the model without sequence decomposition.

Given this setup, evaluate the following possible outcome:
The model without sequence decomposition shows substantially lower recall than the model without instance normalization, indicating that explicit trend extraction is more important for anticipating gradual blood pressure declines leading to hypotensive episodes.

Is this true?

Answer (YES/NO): NO